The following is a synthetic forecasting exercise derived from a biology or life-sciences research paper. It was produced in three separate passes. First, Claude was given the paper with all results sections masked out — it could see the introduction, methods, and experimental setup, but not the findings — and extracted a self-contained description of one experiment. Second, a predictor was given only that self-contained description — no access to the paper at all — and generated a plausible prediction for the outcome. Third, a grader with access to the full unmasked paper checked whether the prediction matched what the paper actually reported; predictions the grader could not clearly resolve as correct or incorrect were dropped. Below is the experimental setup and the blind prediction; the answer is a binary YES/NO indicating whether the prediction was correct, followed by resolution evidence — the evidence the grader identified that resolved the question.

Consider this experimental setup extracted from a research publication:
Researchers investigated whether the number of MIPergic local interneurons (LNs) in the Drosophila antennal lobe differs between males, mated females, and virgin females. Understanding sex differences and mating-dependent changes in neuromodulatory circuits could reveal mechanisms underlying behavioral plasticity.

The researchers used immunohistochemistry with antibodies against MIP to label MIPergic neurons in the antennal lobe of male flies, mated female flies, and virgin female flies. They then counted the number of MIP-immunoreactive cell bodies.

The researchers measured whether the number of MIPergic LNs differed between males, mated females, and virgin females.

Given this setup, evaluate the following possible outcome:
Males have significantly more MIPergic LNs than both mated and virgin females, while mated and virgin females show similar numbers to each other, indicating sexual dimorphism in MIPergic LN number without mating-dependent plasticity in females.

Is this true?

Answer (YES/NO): NO